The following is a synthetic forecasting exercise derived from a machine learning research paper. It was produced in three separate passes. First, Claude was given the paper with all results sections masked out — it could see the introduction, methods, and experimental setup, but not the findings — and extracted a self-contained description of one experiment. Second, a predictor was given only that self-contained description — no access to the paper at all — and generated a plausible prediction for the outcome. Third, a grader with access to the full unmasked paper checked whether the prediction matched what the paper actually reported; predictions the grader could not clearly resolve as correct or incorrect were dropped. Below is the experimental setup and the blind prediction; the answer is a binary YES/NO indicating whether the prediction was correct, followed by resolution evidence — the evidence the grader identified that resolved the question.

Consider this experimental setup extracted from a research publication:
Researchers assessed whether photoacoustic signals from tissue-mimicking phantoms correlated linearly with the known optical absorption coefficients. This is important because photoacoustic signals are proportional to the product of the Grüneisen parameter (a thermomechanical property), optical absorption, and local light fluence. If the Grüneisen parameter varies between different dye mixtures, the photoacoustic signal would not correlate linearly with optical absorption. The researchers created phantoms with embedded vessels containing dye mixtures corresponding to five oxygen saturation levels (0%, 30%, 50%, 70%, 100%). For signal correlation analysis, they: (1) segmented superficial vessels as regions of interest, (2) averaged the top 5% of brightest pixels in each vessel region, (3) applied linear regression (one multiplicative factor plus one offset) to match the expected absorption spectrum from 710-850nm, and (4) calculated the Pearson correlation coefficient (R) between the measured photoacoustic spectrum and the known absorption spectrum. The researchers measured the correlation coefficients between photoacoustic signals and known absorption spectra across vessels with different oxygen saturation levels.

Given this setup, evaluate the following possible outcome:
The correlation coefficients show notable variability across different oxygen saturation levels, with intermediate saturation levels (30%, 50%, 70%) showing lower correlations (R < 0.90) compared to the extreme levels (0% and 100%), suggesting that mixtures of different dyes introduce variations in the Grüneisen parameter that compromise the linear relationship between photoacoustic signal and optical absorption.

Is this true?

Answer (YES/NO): NO